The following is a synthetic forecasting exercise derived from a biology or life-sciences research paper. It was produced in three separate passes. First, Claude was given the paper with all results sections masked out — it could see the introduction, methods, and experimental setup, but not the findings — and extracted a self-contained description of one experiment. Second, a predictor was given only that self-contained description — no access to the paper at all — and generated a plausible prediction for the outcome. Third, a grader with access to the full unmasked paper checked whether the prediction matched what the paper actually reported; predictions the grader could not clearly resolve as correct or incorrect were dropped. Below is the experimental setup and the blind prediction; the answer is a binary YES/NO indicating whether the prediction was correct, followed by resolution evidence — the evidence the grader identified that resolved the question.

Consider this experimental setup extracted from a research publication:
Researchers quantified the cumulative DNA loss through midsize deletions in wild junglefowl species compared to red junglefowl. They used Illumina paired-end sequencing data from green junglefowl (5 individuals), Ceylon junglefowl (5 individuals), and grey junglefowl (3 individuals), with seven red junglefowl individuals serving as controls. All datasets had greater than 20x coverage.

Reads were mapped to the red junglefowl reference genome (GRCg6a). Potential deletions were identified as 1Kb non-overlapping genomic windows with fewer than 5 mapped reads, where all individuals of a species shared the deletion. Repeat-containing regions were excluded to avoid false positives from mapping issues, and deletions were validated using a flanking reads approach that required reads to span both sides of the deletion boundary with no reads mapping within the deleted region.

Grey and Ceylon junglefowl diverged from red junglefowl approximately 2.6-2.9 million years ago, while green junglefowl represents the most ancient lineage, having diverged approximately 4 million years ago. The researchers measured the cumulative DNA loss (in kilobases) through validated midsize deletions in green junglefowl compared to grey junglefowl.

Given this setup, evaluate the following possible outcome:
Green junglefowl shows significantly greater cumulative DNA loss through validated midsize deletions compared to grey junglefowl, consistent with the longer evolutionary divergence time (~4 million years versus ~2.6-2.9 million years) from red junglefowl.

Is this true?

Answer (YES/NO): YES